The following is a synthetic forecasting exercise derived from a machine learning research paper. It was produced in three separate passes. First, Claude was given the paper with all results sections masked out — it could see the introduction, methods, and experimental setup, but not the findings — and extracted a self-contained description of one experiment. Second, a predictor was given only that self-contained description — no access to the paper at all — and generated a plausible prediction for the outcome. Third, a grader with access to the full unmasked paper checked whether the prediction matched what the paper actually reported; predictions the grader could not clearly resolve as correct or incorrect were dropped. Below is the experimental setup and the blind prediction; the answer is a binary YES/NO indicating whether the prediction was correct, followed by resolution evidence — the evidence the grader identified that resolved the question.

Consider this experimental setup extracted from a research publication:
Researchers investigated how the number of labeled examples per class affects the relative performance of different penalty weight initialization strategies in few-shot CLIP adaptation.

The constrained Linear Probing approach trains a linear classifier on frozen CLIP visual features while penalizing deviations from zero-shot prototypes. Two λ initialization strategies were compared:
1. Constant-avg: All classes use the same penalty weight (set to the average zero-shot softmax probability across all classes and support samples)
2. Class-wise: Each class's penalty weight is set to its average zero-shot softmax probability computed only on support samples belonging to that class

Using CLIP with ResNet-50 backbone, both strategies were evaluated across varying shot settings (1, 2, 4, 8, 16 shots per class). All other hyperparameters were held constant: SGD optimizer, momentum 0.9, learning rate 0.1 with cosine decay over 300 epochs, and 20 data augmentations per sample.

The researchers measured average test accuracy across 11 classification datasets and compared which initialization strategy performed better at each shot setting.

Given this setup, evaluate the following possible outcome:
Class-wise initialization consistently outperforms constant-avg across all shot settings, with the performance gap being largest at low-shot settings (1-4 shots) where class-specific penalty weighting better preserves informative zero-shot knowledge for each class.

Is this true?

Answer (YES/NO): NO